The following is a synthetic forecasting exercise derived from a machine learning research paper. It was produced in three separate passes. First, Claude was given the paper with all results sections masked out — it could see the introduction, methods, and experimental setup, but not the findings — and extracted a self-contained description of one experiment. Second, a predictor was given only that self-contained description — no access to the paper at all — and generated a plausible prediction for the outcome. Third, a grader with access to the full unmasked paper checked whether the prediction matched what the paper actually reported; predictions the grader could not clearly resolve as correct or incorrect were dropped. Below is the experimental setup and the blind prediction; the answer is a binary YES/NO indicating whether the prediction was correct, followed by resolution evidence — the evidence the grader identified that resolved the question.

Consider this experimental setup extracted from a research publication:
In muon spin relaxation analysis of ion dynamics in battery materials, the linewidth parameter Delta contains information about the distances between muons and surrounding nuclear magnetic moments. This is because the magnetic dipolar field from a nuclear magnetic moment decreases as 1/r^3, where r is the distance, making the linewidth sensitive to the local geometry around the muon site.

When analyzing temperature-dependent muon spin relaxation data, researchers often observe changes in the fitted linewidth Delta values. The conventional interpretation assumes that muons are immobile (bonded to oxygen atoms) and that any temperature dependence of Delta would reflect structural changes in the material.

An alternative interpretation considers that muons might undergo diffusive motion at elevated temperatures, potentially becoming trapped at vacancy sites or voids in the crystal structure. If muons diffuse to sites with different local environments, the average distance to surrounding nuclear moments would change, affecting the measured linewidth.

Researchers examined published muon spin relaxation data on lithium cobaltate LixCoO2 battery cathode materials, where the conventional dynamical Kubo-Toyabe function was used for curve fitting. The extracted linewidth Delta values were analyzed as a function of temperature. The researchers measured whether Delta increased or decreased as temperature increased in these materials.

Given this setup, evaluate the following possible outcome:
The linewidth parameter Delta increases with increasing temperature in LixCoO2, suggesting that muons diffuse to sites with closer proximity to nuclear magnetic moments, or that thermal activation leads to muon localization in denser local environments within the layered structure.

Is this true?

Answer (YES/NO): NO